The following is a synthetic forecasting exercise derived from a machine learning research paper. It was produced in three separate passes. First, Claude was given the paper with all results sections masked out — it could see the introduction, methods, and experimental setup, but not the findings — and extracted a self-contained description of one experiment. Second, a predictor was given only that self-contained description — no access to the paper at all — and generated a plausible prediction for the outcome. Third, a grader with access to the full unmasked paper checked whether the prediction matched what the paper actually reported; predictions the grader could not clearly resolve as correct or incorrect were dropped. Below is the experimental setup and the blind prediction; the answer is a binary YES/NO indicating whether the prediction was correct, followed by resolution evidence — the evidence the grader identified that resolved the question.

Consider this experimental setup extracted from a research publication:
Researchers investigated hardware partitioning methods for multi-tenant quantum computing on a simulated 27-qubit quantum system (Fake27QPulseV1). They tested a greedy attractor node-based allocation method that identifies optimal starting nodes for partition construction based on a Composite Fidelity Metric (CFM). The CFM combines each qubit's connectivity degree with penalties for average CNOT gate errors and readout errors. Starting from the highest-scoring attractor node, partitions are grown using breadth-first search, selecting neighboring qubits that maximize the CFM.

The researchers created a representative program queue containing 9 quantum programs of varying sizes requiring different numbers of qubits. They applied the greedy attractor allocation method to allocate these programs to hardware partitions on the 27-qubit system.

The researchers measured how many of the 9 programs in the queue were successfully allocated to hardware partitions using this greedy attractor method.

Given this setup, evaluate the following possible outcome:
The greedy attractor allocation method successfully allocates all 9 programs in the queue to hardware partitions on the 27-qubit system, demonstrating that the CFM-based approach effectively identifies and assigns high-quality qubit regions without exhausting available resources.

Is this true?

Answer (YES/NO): NO